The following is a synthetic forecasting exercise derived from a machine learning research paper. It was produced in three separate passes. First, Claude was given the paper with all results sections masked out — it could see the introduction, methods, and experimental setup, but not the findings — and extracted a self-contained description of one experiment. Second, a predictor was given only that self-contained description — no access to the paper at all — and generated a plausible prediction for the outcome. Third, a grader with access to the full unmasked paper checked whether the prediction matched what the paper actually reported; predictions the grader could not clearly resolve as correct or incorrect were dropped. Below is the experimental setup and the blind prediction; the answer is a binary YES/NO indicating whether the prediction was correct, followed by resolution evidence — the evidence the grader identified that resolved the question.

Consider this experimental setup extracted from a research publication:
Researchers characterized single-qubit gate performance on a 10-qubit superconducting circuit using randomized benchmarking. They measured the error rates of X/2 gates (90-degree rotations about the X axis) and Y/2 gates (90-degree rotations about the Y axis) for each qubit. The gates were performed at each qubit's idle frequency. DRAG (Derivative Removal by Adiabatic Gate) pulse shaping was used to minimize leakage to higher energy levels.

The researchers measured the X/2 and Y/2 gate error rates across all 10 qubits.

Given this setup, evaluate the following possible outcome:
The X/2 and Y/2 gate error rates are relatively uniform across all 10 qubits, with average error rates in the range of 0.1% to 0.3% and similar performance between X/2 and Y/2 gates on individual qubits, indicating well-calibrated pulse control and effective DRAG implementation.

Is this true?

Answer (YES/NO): NO